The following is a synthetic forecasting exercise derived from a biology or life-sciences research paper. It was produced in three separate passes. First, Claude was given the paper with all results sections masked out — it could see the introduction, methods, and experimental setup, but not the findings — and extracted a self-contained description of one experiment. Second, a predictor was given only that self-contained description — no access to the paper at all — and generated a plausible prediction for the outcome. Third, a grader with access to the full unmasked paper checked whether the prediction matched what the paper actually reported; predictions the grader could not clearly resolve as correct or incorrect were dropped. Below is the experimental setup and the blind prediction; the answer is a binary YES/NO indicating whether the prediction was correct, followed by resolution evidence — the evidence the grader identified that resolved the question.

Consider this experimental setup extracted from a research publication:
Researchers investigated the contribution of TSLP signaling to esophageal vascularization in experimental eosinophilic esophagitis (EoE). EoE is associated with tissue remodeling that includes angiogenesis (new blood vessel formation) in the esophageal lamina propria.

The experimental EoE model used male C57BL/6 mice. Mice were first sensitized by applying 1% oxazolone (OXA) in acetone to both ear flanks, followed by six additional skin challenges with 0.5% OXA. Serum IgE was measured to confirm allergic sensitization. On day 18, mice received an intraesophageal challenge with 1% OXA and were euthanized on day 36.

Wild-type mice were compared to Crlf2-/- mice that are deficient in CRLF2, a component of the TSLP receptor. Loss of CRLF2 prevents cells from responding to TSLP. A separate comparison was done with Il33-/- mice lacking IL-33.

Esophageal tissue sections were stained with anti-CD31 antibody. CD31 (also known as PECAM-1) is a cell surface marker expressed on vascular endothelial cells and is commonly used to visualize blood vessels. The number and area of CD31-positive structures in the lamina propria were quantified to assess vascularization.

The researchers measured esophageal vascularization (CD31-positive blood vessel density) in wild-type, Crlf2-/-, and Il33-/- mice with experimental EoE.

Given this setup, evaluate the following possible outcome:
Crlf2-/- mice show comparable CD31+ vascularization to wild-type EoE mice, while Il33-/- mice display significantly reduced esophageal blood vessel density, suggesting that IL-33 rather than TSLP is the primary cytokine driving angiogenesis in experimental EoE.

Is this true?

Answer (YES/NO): NO